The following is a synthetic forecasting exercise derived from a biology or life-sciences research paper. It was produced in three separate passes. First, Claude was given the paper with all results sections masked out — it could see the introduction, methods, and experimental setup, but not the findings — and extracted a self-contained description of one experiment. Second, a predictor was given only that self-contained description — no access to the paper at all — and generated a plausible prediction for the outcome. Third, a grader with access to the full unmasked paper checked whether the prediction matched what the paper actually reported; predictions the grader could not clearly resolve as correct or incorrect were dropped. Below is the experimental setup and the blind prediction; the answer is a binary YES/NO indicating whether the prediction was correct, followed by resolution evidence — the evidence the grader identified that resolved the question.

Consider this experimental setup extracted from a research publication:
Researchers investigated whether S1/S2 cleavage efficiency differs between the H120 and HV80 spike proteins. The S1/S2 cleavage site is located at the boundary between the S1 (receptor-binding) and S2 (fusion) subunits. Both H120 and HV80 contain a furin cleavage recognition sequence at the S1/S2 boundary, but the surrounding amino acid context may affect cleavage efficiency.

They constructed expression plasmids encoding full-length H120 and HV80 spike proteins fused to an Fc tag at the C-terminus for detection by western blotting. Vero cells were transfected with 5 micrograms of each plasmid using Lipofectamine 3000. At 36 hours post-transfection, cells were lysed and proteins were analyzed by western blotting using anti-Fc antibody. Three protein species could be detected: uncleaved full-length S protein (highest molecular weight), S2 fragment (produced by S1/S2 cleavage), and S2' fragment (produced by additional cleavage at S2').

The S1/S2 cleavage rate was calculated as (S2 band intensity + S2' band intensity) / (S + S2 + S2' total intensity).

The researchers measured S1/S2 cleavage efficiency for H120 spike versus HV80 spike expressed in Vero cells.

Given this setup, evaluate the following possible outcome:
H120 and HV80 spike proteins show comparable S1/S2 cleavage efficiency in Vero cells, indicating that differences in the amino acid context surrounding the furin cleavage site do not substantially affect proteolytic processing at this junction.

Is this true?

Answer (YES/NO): NO